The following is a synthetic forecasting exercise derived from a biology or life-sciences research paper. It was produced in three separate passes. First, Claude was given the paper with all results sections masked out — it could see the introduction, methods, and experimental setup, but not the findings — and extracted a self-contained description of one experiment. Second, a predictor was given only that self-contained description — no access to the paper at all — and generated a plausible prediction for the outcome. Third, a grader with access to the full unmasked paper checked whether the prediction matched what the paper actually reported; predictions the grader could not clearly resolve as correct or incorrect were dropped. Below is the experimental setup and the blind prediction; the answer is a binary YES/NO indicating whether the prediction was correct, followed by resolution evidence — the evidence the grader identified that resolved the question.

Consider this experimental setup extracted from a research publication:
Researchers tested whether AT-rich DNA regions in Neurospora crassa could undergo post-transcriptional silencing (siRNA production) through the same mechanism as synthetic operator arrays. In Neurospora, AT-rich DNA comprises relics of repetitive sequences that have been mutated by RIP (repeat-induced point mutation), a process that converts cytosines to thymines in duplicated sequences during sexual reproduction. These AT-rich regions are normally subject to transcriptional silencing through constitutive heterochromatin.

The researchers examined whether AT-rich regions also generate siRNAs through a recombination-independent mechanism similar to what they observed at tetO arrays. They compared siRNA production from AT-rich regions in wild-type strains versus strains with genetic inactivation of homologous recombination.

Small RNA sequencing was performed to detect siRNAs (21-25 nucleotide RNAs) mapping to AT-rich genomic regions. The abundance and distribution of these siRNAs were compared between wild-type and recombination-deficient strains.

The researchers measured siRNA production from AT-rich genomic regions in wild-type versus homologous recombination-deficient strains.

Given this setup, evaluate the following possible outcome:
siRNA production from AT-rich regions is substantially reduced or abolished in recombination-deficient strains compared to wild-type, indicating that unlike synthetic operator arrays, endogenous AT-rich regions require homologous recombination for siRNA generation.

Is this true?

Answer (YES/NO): NO